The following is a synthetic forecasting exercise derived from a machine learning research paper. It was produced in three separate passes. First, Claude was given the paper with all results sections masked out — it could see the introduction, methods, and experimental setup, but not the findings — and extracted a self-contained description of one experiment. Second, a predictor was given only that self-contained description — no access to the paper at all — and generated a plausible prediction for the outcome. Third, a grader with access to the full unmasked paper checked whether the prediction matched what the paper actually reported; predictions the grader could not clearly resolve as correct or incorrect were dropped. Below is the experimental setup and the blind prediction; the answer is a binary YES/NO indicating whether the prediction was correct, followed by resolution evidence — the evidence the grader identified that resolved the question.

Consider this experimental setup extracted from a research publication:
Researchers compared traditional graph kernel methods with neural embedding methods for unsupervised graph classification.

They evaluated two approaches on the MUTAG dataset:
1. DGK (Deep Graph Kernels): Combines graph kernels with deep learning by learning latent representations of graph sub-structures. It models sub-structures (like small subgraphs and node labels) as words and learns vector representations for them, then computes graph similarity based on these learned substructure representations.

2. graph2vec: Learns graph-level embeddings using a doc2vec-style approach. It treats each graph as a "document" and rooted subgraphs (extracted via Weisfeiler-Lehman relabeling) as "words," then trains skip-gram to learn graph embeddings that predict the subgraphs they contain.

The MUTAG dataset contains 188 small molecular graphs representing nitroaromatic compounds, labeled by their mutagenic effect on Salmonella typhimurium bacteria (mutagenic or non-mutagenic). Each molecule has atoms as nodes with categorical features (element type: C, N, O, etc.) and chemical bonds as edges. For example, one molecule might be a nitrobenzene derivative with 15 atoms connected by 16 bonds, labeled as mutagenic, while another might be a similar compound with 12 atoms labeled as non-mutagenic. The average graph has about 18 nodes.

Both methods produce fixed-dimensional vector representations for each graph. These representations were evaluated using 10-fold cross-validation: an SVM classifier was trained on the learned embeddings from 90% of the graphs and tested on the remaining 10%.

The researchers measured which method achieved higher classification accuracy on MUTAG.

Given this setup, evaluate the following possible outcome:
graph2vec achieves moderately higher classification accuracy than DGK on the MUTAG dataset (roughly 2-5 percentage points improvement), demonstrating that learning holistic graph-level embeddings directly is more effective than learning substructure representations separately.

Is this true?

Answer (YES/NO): NO